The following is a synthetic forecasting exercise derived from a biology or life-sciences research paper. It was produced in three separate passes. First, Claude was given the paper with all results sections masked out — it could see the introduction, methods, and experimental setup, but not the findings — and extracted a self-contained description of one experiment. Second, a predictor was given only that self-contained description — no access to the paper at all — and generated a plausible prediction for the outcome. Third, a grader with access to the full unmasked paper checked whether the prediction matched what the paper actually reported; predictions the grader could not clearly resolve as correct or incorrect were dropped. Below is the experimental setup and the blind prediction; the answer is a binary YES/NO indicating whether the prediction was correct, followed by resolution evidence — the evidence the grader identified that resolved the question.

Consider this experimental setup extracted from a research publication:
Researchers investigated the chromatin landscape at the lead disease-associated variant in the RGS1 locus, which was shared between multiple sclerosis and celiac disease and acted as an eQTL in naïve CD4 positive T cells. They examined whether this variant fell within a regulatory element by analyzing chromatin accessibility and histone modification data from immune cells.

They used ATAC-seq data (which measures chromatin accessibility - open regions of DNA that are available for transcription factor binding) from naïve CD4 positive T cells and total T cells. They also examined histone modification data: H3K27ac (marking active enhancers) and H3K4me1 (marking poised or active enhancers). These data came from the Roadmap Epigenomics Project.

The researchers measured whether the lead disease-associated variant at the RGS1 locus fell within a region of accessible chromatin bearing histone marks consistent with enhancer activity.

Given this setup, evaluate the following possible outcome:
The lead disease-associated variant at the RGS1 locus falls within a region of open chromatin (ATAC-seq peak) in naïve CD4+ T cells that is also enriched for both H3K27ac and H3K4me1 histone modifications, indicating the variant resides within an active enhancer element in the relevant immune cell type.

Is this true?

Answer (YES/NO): NO